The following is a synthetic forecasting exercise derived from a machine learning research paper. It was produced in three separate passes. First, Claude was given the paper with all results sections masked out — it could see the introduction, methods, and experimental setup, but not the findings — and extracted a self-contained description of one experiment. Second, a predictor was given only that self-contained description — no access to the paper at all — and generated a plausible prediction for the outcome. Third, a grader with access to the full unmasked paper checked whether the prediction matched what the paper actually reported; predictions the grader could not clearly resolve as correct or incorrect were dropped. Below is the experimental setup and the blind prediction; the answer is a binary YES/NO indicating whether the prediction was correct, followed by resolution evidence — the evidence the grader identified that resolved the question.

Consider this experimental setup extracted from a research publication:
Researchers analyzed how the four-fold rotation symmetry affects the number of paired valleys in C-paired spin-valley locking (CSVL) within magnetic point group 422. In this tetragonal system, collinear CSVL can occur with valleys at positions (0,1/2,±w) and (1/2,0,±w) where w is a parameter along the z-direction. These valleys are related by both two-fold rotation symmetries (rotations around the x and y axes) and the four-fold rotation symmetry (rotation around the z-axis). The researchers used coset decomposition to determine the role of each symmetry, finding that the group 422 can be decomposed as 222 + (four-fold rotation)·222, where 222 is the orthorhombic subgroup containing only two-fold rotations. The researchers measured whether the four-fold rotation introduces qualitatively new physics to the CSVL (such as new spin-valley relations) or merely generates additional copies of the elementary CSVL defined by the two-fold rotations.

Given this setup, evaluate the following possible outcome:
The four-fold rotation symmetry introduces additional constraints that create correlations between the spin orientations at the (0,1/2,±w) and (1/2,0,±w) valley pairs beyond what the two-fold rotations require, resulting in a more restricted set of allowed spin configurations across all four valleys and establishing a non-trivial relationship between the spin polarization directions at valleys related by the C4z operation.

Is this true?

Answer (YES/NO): NO